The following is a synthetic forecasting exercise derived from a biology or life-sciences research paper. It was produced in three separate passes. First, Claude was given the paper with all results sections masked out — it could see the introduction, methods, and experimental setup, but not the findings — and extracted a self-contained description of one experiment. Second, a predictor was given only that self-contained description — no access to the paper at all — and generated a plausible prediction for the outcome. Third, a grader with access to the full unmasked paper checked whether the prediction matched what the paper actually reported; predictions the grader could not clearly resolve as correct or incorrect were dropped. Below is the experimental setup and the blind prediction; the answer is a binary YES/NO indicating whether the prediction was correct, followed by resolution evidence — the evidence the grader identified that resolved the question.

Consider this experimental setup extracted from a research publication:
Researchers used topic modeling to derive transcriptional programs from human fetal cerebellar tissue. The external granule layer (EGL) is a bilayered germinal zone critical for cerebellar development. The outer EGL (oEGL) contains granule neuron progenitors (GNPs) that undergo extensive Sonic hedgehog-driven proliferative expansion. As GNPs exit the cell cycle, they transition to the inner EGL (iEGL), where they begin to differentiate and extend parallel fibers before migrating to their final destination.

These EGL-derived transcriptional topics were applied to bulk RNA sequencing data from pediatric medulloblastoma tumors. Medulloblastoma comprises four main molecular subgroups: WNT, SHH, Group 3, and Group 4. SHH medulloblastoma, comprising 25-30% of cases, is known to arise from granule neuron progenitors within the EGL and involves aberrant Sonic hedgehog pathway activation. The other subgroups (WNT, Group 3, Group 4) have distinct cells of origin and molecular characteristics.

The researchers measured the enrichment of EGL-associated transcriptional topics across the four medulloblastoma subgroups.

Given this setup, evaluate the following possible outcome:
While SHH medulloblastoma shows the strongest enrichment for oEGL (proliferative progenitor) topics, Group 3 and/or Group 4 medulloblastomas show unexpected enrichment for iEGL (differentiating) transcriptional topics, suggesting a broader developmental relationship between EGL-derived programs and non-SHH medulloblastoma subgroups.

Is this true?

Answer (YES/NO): NO